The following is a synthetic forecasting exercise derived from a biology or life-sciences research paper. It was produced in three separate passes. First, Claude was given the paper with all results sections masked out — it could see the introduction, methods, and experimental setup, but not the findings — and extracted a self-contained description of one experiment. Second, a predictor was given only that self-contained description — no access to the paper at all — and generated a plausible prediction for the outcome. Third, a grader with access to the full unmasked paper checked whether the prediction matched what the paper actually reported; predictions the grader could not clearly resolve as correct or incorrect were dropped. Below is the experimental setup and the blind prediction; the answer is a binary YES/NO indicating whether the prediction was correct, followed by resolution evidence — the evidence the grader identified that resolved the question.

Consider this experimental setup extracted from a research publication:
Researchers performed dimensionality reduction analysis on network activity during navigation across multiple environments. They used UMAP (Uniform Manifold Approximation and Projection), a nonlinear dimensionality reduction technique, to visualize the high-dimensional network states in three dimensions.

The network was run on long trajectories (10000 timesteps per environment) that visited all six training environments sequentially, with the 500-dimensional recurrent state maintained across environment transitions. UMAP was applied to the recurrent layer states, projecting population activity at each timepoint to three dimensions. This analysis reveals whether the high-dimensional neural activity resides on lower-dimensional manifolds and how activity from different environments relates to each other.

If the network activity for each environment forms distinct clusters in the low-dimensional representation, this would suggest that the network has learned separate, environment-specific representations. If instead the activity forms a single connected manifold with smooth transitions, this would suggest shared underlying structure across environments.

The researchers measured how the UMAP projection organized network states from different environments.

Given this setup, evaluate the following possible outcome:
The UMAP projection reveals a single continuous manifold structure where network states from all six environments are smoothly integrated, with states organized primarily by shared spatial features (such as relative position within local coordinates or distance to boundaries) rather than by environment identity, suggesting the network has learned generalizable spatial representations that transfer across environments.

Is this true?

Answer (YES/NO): NO